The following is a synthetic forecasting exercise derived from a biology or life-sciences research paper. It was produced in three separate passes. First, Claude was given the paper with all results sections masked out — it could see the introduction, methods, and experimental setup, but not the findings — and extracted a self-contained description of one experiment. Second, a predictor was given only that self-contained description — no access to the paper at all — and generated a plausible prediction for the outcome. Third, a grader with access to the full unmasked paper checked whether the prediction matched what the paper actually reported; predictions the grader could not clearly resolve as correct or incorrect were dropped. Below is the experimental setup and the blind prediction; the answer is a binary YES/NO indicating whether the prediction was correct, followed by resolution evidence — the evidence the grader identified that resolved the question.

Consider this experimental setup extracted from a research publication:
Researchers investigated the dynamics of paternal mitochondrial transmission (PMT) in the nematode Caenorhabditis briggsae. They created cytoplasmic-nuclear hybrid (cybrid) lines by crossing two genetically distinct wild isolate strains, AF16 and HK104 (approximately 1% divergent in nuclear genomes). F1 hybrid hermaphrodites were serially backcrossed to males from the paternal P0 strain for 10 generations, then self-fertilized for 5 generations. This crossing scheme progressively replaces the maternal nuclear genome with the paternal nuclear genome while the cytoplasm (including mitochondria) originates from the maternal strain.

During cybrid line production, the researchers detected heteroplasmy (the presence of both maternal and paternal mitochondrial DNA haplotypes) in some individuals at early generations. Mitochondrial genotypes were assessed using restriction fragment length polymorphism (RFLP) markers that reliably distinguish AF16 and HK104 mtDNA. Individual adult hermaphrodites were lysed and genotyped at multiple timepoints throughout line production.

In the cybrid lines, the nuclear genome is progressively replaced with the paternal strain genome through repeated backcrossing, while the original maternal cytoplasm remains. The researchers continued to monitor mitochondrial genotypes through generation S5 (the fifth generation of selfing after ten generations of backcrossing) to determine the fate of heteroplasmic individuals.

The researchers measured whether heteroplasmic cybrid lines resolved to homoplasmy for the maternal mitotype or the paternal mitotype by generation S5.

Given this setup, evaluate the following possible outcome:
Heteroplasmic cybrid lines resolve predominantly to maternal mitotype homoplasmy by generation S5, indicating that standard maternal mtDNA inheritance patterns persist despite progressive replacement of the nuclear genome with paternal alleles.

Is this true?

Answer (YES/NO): YES